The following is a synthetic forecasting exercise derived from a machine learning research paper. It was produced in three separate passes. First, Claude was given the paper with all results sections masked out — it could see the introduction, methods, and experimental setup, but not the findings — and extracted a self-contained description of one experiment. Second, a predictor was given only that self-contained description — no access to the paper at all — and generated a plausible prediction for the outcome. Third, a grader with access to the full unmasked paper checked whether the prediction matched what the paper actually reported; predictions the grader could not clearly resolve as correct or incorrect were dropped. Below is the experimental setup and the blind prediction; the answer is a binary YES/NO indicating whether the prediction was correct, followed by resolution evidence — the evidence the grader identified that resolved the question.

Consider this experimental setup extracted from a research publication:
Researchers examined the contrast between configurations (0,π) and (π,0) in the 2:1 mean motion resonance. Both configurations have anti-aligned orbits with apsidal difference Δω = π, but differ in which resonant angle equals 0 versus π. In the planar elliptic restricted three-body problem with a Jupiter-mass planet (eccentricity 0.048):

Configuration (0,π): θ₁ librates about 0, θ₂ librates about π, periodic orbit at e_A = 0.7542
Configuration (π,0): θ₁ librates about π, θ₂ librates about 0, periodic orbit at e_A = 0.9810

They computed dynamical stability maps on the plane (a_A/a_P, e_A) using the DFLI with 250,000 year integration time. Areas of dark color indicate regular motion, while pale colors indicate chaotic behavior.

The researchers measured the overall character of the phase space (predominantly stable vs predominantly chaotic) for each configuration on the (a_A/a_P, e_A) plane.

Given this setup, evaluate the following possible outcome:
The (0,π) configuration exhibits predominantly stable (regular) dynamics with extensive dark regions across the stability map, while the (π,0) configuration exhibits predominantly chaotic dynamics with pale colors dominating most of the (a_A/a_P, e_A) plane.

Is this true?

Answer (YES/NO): NO